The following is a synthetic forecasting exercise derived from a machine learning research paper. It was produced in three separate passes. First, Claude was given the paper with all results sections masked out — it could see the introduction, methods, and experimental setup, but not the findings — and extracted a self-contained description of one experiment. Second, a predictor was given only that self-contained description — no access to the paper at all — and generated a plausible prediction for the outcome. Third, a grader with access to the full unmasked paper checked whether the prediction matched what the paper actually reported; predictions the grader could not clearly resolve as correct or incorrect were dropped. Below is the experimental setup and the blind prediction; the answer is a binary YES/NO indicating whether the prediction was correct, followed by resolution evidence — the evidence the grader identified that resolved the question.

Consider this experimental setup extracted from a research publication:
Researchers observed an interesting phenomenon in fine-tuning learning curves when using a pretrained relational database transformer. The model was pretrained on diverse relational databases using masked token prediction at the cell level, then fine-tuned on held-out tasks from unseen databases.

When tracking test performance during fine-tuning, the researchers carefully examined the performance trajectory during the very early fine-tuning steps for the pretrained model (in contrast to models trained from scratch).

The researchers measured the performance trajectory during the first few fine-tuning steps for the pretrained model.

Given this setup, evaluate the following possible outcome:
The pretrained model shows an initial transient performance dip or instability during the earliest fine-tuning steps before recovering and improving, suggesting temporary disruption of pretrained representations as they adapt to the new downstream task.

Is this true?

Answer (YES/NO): YES